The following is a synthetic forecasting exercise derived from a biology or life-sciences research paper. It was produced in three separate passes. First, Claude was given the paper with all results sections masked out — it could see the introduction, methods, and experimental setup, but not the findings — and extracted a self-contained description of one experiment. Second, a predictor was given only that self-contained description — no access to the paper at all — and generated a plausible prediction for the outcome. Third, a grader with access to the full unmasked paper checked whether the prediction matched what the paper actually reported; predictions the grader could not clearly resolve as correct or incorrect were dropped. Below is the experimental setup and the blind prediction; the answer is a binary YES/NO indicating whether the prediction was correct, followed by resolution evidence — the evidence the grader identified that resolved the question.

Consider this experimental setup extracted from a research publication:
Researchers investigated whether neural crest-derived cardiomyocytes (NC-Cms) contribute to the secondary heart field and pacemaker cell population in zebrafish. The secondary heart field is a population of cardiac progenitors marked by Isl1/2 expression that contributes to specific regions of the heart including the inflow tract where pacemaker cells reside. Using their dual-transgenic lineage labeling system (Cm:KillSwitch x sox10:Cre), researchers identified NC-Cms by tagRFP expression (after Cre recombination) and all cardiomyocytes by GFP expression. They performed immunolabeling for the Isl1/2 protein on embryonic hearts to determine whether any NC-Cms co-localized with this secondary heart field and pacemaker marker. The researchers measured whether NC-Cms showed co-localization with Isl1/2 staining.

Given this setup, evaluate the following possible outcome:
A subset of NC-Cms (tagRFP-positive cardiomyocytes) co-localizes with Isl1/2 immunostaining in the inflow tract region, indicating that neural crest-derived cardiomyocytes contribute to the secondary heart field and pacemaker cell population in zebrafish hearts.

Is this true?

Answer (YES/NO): YES